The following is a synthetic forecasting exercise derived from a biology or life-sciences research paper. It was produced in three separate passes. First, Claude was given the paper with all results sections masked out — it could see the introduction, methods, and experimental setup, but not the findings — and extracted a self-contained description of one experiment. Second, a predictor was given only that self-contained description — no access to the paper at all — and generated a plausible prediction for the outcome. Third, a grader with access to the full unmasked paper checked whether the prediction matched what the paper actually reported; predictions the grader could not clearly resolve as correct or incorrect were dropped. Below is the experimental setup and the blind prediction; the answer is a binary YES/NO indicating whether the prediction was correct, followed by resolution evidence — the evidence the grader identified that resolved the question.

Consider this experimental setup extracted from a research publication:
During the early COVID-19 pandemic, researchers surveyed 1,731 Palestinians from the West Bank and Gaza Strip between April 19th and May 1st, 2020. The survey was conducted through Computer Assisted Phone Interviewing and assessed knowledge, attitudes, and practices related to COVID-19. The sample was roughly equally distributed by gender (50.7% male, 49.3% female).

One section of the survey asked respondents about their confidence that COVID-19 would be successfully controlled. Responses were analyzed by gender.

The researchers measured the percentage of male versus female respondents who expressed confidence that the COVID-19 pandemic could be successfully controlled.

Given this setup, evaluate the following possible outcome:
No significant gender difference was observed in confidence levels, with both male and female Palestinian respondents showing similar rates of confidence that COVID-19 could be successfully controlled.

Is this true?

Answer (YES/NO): NO